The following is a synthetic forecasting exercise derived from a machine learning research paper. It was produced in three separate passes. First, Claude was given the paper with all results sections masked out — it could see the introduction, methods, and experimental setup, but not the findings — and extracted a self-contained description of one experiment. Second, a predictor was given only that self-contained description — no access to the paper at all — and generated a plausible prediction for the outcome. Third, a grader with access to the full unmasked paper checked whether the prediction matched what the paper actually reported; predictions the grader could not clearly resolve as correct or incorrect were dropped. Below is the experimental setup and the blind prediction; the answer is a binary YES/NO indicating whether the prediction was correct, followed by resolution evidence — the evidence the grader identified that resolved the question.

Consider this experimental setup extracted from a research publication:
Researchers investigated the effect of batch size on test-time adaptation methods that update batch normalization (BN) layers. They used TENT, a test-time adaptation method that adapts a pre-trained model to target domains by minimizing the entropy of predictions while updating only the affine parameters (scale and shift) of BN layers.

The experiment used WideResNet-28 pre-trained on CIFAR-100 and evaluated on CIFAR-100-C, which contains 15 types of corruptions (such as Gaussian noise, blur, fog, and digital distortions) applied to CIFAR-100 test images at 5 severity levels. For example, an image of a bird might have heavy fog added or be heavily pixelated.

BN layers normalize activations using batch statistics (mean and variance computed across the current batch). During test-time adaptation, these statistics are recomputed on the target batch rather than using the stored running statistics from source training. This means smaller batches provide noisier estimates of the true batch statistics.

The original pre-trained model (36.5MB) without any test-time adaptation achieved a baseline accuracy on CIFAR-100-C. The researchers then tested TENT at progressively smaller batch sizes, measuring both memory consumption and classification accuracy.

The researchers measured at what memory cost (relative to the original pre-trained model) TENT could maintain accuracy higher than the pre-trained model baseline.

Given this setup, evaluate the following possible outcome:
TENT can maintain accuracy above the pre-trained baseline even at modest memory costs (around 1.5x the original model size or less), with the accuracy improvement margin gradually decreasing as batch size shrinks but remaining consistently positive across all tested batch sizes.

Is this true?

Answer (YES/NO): NO